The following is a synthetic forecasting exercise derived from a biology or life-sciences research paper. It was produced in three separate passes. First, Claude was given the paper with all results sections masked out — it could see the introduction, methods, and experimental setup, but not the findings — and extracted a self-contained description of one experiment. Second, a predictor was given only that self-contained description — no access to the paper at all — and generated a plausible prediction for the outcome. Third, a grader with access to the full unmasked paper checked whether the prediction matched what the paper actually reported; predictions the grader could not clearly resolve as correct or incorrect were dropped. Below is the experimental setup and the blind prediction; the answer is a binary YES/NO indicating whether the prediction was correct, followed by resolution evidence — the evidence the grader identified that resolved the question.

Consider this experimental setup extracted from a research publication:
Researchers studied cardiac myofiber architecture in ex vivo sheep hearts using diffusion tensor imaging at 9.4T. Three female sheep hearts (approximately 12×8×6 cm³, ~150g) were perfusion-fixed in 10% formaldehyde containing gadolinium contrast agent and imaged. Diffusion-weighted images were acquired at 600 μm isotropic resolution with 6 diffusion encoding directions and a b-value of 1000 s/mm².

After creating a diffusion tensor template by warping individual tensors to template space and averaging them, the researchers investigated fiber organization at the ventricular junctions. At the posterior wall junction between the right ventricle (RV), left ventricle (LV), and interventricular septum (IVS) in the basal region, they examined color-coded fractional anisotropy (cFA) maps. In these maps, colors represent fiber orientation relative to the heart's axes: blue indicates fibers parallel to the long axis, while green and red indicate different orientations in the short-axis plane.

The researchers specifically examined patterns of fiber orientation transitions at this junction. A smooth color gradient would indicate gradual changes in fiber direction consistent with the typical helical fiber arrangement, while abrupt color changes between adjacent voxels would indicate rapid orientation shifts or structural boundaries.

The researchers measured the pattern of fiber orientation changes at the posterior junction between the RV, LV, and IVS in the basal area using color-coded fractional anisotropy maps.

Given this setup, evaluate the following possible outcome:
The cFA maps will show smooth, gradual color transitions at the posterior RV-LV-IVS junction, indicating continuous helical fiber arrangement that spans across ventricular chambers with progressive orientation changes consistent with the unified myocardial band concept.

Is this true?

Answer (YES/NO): NO